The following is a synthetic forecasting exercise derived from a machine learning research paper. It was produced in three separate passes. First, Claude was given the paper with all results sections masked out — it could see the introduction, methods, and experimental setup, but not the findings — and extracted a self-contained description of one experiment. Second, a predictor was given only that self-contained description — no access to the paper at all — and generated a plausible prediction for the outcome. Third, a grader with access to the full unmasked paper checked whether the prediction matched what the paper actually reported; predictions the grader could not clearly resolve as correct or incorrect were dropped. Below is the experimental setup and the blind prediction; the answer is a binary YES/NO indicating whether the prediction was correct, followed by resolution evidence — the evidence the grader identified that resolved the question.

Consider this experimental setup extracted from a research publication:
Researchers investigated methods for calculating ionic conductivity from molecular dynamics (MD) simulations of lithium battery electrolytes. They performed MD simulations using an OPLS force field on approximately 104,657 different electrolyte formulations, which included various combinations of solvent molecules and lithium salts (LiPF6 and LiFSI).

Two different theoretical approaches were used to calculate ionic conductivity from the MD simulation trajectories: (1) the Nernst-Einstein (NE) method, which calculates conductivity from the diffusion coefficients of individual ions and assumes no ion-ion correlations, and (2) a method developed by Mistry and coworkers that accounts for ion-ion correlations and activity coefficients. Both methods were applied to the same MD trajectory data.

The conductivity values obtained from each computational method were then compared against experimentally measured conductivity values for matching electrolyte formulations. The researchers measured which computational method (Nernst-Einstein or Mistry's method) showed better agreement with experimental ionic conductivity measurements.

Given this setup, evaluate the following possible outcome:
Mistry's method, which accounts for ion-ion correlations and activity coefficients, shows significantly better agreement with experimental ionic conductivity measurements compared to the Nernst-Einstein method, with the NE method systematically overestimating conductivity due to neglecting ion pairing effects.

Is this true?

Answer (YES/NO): NO